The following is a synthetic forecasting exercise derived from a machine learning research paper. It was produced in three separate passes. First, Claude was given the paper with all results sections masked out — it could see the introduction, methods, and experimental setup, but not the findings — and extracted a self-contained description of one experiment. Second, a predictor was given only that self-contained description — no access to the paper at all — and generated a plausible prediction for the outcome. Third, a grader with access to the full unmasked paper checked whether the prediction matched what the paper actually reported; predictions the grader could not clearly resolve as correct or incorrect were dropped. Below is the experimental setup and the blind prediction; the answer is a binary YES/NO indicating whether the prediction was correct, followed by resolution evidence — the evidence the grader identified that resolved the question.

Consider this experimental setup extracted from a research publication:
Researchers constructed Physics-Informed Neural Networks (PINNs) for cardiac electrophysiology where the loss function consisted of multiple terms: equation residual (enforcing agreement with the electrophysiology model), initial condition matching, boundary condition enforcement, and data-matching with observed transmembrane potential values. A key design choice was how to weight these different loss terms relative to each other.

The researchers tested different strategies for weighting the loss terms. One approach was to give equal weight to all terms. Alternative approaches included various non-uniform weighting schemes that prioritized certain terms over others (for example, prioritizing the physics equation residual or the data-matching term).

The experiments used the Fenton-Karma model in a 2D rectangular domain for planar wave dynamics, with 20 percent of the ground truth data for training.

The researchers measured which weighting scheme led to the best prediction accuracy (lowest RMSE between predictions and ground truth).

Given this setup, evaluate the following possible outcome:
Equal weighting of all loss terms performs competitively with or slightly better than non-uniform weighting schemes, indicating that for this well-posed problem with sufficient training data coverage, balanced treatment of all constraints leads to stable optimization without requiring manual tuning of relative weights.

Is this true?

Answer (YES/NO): YES